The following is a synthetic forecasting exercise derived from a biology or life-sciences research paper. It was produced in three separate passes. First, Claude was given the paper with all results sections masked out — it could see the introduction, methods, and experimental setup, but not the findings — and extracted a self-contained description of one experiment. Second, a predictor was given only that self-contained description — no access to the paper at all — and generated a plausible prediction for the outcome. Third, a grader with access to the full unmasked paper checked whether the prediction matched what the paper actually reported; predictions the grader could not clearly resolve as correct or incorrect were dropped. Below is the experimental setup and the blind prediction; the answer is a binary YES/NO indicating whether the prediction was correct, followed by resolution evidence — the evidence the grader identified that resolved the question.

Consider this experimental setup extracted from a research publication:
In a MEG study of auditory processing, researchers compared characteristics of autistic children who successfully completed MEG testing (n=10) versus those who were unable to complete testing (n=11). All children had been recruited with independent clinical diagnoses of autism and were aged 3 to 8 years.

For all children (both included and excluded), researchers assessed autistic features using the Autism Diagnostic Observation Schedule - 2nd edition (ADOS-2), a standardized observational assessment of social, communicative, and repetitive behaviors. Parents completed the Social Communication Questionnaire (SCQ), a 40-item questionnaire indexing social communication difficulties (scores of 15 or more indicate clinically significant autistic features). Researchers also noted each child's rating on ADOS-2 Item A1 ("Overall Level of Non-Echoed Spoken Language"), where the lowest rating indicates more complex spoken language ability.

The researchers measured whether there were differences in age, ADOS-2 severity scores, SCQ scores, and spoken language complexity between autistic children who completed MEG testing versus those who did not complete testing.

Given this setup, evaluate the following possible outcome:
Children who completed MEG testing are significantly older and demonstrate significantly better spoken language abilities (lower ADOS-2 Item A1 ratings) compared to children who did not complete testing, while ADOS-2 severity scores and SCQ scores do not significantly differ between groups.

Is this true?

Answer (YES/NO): NO